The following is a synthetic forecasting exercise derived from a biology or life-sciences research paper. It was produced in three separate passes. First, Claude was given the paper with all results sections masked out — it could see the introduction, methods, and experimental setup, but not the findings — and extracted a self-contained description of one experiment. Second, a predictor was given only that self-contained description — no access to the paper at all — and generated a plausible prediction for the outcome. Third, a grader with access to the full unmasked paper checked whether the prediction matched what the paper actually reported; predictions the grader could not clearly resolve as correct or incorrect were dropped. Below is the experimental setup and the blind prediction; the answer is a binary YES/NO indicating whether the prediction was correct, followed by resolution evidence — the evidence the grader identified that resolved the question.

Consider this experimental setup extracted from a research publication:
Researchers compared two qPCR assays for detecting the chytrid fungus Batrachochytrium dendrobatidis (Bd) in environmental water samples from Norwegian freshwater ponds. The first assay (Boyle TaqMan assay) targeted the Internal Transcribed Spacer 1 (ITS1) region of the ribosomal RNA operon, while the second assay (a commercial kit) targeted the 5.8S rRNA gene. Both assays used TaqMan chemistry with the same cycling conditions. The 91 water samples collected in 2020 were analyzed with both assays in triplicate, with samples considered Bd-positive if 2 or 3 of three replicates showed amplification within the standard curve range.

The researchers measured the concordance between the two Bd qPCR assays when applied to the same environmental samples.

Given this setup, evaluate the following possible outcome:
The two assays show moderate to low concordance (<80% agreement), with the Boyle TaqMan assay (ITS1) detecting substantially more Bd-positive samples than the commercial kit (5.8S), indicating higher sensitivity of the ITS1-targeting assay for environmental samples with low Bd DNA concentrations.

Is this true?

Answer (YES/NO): NO